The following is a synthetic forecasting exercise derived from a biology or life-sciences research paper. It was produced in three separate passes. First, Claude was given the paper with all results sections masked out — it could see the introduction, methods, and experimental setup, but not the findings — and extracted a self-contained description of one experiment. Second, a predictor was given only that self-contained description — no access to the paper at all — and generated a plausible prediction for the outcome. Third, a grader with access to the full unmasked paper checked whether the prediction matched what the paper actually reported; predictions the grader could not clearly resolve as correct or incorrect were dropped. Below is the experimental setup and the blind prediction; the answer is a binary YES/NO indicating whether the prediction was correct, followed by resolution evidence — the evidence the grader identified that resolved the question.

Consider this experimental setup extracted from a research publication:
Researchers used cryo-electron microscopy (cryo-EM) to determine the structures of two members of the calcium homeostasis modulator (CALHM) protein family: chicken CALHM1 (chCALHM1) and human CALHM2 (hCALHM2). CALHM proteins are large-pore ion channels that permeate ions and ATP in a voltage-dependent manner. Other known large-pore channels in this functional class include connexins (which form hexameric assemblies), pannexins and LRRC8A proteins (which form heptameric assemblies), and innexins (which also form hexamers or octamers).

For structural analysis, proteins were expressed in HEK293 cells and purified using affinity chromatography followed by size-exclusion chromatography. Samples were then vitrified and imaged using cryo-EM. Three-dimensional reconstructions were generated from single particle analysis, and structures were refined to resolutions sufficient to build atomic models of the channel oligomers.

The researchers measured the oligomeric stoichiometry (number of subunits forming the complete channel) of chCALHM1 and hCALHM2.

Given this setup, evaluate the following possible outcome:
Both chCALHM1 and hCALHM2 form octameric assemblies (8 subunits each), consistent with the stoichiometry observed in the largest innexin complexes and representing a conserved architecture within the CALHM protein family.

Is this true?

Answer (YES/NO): NO